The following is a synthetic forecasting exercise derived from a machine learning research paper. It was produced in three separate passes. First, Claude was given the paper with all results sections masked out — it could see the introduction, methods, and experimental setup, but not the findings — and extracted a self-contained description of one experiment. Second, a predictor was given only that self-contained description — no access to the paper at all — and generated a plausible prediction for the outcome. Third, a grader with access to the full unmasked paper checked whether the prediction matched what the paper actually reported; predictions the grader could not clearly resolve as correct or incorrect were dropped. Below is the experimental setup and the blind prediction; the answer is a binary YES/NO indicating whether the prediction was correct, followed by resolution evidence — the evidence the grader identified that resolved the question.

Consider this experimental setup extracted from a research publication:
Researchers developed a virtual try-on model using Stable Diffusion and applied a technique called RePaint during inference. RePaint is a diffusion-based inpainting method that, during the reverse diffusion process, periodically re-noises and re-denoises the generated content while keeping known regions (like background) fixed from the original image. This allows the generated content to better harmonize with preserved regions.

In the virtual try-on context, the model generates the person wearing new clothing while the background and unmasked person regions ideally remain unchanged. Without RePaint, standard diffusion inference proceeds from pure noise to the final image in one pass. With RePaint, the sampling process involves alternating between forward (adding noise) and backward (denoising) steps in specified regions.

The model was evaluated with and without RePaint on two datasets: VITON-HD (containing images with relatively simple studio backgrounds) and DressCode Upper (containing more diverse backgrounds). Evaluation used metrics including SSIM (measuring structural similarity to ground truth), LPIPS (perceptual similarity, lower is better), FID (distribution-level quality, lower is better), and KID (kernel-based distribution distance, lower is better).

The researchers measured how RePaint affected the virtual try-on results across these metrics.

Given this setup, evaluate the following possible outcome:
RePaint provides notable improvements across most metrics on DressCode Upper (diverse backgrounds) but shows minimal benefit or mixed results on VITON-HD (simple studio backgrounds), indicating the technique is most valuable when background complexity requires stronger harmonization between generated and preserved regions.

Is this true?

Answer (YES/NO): NO